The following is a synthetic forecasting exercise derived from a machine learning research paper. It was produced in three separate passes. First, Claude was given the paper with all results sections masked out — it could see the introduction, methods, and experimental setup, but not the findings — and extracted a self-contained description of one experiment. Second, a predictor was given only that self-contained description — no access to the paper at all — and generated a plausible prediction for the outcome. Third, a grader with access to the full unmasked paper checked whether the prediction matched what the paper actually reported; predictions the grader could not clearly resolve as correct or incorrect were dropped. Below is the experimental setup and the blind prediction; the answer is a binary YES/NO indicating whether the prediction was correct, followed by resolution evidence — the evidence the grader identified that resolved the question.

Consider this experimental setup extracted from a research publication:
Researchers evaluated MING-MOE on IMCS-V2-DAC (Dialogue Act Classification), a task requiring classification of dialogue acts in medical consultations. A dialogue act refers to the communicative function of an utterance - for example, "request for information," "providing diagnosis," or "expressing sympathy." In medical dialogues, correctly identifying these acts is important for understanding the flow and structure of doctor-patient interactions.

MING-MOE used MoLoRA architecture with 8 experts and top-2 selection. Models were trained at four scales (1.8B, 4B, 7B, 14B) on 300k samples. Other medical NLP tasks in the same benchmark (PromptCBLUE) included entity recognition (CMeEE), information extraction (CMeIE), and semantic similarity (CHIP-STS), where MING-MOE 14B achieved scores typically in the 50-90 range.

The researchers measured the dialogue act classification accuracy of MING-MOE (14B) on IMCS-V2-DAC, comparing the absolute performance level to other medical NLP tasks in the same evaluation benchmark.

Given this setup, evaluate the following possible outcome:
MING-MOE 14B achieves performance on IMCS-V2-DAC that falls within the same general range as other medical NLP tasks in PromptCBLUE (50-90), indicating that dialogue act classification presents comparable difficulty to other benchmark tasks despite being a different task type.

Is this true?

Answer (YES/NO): NO